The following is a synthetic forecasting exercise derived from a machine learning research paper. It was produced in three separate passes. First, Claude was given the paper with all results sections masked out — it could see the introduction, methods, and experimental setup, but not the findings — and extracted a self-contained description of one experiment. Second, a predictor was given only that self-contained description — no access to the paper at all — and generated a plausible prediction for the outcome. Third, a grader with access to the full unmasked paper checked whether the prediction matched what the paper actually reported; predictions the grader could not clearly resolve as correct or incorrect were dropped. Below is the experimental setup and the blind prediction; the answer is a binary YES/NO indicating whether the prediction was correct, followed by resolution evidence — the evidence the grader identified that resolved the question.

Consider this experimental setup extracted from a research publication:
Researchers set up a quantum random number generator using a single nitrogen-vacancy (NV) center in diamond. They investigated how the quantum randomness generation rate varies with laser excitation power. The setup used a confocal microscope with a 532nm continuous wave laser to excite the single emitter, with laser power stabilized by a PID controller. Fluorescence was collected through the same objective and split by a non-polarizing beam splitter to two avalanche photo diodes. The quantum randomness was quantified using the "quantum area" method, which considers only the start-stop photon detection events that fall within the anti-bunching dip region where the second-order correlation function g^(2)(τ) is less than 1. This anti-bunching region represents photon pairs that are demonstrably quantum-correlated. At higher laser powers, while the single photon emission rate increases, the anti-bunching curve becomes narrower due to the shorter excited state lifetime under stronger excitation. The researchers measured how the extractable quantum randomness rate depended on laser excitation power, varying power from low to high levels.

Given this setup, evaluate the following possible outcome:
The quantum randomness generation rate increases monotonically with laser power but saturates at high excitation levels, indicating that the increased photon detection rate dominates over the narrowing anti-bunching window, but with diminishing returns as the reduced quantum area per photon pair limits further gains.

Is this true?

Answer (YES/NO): NO